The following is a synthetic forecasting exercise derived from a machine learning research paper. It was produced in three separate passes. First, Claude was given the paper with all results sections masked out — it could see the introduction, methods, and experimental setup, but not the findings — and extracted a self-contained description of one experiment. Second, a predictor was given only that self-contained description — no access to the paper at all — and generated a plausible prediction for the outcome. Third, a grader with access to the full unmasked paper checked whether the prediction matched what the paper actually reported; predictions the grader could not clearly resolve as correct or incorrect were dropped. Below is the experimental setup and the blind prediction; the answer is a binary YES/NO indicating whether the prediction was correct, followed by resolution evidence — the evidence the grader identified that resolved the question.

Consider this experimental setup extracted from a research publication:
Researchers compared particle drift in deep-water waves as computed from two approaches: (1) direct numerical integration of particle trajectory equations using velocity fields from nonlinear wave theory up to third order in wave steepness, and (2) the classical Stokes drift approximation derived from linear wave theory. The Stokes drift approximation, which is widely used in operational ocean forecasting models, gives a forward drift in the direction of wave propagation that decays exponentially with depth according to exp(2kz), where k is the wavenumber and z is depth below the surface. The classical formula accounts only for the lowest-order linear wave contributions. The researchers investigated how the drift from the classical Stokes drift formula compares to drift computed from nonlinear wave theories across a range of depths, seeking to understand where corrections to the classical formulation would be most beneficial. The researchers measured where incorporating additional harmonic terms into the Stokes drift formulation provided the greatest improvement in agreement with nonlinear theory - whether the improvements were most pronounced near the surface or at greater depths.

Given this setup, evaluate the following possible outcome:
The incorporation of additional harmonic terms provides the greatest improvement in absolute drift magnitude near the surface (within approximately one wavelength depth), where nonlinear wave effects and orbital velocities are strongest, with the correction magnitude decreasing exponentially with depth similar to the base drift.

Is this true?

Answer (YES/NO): NO